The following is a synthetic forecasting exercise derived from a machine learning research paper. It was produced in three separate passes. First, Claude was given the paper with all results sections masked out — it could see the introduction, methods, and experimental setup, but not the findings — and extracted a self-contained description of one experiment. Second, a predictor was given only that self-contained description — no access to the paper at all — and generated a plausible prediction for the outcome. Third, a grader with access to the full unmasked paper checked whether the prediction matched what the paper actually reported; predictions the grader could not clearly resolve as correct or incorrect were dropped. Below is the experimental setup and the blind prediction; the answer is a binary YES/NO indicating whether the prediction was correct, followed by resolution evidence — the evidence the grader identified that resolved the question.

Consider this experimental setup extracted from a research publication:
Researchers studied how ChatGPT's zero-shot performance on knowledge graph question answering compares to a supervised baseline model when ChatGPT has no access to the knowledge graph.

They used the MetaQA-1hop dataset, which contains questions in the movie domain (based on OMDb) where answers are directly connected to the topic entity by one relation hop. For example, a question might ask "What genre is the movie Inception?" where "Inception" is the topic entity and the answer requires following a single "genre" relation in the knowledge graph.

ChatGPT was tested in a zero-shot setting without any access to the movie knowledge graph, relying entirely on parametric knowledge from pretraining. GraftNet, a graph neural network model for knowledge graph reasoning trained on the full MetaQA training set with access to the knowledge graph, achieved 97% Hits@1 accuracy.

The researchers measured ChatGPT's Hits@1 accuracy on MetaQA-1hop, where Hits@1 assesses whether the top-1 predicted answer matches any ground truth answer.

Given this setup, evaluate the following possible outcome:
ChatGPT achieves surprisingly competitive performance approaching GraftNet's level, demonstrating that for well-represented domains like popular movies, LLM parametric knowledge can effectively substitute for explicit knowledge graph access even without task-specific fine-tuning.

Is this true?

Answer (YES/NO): NO